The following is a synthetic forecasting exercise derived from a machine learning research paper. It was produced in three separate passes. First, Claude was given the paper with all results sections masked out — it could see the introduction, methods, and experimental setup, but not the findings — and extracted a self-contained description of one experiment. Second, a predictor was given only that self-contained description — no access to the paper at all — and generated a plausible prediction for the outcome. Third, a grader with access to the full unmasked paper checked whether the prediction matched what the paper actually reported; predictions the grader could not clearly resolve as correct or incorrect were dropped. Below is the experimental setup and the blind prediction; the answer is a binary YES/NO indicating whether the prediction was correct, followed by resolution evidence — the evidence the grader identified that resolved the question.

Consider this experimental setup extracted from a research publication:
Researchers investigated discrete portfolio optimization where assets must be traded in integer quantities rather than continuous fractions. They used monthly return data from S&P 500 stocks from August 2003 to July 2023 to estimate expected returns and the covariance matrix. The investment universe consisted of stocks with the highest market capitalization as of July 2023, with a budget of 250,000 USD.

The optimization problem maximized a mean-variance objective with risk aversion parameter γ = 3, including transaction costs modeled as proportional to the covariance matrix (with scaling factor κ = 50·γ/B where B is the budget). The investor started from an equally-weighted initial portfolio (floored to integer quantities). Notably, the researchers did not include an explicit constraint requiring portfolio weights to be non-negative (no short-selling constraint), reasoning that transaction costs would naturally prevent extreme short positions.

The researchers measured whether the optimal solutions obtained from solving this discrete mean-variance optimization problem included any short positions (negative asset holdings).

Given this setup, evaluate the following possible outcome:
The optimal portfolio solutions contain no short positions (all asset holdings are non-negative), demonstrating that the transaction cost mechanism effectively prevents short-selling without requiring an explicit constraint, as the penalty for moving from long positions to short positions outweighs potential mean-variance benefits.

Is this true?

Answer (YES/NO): YES